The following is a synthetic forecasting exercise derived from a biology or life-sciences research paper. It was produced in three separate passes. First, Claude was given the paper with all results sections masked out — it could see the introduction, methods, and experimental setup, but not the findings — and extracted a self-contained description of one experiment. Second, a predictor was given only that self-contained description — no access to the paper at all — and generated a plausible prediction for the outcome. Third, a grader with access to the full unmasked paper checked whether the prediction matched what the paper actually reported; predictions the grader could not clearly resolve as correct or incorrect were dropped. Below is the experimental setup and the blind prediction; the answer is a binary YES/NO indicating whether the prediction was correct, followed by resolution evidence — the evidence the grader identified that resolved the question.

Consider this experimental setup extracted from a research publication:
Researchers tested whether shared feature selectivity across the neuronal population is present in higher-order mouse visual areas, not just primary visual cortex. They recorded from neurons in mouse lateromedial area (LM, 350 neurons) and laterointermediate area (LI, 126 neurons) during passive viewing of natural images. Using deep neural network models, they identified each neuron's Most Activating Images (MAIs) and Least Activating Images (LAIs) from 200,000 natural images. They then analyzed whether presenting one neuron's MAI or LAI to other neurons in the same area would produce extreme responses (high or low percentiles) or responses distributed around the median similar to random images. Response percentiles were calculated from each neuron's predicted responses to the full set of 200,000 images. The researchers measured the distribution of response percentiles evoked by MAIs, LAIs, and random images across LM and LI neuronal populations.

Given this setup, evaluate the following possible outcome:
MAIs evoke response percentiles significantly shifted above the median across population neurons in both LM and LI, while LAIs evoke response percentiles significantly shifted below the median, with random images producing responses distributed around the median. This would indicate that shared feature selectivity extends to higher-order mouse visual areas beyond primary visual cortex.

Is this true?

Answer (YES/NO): NO